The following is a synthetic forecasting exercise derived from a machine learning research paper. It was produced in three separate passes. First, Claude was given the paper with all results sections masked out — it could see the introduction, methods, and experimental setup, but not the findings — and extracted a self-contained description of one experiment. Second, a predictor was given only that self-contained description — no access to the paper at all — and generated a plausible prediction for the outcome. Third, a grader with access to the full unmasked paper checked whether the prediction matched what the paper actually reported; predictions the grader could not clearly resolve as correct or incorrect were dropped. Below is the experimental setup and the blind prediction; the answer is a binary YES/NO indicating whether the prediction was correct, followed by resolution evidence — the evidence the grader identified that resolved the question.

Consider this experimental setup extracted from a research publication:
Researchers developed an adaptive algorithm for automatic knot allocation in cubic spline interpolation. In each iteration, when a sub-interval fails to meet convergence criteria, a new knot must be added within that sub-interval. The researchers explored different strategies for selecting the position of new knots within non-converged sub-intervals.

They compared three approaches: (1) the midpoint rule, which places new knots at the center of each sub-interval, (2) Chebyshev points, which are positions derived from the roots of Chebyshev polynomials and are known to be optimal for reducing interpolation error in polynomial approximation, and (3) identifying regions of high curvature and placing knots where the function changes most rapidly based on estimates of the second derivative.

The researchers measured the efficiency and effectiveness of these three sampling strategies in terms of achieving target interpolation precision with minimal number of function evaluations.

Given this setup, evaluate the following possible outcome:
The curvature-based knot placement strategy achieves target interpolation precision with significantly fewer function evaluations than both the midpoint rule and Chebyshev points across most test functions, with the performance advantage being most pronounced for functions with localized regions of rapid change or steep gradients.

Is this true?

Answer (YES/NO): NO